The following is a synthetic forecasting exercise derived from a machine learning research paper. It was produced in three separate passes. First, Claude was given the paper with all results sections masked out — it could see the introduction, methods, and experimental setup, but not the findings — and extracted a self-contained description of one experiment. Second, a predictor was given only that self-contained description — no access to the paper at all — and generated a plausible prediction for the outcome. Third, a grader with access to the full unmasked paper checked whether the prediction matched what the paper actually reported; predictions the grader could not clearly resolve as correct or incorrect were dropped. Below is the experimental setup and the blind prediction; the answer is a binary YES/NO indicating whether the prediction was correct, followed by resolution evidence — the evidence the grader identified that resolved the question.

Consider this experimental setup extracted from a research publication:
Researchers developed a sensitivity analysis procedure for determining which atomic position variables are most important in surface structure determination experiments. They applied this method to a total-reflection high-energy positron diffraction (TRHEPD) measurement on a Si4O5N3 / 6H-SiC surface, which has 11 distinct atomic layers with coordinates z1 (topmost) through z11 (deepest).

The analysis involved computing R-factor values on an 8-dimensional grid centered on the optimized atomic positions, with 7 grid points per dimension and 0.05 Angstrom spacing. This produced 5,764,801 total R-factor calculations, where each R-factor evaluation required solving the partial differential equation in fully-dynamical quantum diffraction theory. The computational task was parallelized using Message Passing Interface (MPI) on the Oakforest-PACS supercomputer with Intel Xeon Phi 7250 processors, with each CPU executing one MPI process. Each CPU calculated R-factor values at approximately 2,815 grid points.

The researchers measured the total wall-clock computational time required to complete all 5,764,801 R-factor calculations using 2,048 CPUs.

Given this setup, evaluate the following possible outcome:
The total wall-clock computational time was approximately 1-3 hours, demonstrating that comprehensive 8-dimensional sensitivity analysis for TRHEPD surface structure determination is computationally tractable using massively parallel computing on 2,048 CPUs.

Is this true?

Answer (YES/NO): YES